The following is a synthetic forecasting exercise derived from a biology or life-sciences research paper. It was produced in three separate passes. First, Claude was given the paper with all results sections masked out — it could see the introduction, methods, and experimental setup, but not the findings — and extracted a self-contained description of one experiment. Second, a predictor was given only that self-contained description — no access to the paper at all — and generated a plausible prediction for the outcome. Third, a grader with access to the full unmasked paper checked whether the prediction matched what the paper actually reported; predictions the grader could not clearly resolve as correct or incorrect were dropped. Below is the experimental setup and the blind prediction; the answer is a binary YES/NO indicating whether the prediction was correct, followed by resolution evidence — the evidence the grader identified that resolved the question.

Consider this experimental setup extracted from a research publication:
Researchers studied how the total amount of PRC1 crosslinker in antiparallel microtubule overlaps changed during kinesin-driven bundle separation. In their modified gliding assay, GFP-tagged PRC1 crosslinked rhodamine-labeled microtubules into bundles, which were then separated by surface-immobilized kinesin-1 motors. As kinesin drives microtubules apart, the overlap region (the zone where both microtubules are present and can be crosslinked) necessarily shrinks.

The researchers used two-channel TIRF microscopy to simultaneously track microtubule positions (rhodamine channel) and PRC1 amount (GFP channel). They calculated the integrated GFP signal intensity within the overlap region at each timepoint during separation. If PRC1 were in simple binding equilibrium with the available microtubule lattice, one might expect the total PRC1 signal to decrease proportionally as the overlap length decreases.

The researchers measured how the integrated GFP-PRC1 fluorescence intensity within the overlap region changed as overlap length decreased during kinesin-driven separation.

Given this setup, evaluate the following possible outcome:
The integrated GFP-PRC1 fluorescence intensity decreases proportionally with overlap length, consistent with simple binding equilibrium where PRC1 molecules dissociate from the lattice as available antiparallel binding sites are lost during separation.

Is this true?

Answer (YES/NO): NO